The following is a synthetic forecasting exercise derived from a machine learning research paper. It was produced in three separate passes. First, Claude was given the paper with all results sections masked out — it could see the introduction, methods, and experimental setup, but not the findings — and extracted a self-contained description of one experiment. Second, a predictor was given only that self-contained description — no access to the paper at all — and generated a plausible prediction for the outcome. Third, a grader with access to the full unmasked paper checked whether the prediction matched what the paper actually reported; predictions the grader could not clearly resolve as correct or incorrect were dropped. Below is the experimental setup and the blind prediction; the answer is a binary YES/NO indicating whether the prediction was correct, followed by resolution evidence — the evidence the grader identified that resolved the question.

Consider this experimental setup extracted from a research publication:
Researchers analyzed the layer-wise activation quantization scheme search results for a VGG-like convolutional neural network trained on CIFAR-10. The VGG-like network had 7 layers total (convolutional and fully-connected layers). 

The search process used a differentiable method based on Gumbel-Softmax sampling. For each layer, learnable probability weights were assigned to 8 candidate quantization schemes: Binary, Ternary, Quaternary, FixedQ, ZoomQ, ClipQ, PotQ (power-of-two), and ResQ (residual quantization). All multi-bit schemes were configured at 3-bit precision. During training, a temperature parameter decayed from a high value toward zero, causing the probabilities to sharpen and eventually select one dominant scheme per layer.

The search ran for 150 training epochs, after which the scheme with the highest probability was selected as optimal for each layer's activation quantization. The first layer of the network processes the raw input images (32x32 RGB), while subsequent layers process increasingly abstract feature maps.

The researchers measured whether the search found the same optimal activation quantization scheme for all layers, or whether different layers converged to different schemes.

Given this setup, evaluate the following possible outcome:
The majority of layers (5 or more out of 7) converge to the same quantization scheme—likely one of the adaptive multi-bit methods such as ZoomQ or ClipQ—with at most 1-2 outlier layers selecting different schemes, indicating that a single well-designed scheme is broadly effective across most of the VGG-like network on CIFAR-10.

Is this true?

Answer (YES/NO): YES